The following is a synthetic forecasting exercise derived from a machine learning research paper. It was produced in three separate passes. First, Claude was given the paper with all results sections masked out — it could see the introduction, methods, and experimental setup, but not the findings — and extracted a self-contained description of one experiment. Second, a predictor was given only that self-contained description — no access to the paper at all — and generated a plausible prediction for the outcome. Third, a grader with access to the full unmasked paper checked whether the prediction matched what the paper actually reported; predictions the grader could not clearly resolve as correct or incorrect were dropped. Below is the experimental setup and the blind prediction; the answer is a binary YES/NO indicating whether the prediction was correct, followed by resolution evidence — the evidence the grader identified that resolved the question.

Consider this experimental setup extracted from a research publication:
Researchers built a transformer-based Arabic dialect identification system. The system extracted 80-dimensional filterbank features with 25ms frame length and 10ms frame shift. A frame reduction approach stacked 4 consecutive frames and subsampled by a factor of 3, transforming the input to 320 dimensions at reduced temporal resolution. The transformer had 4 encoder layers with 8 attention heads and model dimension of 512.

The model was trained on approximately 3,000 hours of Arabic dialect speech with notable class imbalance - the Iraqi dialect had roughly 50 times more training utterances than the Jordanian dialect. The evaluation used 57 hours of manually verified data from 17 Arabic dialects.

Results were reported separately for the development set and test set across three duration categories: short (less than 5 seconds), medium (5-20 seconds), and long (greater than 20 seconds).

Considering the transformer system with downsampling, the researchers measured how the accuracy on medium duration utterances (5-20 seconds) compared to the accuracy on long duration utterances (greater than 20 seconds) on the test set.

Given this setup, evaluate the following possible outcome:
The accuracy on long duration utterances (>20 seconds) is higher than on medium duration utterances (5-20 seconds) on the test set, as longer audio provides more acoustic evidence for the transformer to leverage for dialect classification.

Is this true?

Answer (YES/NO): YES